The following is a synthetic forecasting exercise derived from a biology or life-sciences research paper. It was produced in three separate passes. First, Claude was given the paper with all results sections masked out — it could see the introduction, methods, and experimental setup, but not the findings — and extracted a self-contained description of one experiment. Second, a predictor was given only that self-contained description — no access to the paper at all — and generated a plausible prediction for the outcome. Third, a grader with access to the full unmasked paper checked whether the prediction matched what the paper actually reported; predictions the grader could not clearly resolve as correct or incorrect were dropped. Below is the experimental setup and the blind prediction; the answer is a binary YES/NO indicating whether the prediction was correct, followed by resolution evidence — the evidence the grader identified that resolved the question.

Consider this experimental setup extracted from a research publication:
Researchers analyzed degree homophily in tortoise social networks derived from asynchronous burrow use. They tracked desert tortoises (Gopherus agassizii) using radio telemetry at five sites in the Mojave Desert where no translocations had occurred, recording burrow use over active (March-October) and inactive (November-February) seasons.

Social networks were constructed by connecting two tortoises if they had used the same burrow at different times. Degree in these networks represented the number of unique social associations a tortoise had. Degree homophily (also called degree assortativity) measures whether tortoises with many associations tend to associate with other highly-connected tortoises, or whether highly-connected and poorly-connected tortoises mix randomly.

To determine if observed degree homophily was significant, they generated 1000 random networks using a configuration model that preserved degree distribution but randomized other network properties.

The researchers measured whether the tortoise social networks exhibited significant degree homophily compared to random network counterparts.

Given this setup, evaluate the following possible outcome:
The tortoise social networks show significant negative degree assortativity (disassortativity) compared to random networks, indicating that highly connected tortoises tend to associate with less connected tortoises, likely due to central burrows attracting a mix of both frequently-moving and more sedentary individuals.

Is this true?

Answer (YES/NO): NO